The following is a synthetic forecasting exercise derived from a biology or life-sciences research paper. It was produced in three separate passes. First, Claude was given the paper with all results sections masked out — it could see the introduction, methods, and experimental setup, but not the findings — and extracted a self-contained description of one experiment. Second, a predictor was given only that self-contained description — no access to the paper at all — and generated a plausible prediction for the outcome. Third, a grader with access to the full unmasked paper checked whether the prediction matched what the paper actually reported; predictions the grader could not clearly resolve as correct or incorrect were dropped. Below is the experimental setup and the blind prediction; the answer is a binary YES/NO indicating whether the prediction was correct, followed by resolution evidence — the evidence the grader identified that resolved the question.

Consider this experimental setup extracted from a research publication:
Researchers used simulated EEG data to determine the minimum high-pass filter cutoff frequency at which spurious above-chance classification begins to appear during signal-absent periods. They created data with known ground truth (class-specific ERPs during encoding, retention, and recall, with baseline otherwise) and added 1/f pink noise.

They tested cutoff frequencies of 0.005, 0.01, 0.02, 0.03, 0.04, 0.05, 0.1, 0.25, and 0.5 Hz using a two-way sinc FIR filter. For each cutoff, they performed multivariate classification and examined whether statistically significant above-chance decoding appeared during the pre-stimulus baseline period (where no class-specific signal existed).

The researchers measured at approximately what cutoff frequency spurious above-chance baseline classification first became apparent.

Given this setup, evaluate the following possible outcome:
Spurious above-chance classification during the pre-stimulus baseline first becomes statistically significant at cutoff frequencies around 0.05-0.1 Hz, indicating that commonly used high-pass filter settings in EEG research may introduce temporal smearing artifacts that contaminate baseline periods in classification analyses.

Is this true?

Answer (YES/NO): YES